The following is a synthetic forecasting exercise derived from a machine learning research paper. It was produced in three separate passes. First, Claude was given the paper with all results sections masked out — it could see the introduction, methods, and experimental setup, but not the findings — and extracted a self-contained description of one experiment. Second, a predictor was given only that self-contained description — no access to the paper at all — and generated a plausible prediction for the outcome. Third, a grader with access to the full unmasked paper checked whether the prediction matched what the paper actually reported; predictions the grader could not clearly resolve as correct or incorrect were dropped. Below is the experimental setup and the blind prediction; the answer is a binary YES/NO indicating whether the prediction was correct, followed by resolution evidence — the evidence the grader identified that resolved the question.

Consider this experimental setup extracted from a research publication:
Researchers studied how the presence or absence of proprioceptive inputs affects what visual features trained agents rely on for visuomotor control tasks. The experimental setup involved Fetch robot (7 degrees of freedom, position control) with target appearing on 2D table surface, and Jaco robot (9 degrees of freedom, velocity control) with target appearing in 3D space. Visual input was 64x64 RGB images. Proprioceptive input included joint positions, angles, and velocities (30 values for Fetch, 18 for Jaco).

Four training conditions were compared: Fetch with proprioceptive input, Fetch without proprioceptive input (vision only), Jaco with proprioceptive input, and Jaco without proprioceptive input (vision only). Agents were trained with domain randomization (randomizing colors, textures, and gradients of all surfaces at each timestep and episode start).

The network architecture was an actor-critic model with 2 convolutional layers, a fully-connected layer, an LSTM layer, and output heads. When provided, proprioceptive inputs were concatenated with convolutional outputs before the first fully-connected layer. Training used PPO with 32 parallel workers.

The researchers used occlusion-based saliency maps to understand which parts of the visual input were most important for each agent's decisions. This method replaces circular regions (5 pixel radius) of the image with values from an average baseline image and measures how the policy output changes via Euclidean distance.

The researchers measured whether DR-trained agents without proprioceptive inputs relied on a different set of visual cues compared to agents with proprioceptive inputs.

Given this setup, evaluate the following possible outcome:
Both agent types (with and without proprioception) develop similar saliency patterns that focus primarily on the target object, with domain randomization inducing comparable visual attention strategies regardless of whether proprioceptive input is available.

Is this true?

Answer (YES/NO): NO